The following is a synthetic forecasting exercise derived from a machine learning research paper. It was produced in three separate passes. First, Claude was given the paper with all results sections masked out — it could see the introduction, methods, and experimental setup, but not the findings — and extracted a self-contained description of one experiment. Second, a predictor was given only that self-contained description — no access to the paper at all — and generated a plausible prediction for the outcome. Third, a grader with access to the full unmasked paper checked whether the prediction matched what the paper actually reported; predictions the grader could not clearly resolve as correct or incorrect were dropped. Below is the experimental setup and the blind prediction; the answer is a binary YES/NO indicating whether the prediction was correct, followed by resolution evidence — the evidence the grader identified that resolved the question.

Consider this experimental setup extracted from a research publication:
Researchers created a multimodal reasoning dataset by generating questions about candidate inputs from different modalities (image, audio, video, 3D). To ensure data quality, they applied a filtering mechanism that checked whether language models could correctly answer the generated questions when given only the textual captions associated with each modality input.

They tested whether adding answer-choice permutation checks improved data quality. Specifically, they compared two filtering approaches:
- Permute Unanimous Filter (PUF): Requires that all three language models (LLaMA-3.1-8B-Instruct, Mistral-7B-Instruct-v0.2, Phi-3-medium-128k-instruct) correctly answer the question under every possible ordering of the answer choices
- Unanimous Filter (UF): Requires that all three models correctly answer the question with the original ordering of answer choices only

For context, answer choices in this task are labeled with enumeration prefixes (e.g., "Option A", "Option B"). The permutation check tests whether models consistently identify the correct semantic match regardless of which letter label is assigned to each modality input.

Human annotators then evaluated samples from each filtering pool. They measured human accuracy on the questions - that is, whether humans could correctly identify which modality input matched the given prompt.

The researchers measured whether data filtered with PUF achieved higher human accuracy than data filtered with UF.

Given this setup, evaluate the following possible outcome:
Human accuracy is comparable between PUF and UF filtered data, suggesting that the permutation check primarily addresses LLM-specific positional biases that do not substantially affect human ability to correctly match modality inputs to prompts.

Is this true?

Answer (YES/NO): NO